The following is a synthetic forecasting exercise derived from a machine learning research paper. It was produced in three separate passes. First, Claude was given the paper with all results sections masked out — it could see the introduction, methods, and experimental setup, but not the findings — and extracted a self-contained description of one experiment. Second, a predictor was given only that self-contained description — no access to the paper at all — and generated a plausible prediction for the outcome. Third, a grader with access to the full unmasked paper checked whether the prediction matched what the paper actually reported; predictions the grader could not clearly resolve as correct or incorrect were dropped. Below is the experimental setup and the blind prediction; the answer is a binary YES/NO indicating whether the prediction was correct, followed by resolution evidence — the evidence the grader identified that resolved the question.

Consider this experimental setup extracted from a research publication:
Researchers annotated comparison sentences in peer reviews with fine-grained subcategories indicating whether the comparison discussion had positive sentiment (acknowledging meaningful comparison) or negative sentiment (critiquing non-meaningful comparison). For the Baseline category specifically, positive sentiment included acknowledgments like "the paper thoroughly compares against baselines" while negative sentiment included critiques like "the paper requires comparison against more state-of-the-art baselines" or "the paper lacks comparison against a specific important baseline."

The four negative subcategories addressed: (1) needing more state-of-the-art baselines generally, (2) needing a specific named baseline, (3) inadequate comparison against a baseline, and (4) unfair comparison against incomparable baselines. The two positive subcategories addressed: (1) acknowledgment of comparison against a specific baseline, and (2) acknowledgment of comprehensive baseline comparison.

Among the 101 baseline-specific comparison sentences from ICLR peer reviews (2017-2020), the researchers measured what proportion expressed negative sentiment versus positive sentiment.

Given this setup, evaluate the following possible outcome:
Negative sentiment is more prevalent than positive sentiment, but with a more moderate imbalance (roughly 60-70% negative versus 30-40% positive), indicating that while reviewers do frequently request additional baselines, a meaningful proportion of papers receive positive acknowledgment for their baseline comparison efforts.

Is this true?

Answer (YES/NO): NO